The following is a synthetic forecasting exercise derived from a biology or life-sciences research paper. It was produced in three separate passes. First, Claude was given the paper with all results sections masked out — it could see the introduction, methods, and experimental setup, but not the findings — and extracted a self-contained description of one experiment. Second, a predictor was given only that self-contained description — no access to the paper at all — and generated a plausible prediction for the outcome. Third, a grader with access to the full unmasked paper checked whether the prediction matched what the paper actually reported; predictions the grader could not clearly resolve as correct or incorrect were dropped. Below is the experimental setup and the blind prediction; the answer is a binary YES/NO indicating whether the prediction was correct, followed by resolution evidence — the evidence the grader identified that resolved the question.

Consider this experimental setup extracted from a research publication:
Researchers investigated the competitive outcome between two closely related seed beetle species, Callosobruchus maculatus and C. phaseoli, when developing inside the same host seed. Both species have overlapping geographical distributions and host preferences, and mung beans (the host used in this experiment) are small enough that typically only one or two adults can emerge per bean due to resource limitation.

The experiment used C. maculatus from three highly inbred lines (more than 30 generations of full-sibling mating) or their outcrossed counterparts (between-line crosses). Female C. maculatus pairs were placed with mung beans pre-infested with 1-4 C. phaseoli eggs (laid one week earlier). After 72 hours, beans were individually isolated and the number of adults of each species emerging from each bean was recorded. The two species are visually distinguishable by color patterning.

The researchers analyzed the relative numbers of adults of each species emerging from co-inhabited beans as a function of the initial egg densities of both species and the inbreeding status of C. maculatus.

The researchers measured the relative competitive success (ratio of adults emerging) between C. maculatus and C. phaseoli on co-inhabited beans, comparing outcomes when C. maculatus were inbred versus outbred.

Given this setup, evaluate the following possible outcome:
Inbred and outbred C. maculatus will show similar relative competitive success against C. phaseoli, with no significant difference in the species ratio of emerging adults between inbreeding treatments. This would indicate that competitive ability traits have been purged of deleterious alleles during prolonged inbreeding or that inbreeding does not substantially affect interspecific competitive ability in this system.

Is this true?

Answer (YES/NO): NO